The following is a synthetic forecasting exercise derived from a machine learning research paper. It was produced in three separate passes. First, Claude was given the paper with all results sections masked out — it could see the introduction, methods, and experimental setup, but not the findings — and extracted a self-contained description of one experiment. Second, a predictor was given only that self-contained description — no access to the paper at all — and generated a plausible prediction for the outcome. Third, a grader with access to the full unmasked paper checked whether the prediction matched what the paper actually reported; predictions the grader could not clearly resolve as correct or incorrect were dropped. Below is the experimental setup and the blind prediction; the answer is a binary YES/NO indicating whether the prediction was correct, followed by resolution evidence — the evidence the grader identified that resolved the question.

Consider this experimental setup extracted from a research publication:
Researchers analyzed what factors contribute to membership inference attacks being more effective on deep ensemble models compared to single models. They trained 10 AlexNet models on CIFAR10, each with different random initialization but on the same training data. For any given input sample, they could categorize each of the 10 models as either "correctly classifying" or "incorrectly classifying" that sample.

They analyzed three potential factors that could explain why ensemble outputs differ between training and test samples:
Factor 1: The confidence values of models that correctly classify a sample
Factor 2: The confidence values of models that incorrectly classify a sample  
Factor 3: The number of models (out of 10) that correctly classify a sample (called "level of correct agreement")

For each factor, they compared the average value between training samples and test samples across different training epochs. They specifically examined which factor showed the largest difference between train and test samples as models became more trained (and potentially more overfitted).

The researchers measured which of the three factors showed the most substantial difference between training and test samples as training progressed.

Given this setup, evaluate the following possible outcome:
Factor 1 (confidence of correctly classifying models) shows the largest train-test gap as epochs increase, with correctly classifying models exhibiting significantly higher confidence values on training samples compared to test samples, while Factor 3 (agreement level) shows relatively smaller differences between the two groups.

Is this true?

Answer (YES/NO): NO